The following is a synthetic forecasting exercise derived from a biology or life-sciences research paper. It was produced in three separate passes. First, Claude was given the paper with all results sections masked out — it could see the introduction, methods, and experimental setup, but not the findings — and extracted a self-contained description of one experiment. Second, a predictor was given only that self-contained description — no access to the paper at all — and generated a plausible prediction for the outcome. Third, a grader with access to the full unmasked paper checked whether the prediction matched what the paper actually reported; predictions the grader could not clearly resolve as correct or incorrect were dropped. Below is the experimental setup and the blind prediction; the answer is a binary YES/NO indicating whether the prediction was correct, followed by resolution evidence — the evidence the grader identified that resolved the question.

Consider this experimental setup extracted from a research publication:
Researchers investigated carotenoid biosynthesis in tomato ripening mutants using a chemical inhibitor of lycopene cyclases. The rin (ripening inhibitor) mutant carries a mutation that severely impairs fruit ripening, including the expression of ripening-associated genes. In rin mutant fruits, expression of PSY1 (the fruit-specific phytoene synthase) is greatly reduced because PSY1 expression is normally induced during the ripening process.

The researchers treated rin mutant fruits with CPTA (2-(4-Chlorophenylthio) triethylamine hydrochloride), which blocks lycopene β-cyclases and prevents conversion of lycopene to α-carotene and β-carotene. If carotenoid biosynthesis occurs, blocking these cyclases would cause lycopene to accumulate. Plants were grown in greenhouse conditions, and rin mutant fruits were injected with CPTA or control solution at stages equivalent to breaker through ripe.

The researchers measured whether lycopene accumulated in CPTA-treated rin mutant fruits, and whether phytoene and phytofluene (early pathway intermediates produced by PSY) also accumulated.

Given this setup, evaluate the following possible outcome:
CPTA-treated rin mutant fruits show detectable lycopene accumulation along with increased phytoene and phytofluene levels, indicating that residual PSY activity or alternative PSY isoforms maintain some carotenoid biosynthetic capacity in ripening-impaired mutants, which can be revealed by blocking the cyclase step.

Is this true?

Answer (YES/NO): NO